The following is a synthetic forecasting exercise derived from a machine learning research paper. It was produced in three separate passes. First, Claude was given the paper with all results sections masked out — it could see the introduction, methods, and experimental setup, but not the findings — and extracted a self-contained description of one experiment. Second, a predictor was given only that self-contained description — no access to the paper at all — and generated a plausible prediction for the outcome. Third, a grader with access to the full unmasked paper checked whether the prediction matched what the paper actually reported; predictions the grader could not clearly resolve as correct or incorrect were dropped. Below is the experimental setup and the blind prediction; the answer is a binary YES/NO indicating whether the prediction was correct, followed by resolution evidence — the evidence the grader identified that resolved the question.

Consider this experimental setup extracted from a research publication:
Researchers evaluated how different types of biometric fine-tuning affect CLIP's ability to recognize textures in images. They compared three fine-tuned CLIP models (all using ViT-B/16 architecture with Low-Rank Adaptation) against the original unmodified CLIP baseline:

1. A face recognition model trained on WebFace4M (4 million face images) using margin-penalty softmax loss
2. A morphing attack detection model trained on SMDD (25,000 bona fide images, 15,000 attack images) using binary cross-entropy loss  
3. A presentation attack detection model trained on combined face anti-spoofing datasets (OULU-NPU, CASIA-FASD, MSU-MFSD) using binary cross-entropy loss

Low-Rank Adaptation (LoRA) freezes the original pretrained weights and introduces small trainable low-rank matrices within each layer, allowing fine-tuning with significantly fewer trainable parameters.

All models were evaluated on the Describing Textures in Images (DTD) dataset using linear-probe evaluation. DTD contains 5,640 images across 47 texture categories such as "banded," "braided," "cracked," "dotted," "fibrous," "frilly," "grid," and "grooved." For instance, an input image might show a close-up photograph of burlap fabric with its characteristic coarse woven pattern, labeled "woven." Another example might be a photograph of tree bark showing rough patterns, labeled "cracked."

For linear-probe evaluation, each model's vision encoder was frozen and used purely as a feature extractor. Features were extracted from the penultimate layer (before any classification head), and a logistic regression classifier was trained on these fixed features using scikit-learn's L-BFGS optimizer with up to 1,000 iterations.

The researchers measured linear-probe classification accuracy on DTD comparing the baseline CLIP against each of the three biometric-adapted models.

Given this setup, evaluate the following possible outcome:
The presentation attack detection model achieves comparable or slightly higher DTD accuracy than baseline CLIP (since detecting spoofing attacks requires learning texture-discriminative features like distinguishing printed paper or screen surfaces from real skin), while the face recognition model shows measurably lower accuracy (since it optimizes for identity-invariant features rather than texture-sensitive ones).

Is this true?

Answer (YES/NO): NO